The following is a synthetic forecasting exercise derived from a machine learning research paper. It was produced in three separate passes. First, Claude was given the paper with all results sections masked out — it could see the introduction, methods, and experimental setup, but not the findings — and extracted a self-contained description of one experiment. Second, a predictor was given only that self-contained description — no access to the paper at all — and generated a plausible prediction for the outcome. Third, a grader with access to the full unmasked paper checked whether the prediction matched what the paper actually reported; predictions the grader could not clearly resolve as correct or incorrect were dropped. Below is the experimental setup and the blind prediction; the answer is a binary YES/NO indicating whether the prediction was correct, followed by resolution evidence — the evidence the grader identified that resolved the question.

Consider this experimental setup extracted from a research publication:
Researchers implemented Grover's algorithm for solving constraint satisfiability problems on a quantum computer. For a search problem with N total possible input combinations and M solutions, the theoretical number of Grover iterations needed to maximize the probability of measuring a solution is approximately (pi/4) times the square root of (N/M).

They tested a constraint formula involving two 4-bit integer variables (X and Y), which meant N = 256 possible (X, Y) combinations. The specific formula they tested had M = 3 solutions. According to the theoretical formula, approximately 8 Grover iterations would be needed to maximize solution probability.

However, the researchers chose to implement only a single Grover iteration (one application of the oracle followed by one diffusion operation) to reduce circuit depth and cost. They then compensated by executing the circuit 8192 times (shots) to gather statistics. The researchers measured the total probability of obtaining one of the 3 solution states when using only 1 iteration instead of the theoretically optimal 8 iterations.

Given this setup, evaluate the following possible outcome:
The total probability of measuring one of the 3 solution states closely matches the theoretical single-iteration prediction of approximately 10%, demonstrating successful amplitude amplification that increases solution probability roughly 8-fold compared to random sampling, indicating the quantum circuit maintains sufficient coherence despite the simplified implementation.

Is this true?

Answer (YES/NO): YES